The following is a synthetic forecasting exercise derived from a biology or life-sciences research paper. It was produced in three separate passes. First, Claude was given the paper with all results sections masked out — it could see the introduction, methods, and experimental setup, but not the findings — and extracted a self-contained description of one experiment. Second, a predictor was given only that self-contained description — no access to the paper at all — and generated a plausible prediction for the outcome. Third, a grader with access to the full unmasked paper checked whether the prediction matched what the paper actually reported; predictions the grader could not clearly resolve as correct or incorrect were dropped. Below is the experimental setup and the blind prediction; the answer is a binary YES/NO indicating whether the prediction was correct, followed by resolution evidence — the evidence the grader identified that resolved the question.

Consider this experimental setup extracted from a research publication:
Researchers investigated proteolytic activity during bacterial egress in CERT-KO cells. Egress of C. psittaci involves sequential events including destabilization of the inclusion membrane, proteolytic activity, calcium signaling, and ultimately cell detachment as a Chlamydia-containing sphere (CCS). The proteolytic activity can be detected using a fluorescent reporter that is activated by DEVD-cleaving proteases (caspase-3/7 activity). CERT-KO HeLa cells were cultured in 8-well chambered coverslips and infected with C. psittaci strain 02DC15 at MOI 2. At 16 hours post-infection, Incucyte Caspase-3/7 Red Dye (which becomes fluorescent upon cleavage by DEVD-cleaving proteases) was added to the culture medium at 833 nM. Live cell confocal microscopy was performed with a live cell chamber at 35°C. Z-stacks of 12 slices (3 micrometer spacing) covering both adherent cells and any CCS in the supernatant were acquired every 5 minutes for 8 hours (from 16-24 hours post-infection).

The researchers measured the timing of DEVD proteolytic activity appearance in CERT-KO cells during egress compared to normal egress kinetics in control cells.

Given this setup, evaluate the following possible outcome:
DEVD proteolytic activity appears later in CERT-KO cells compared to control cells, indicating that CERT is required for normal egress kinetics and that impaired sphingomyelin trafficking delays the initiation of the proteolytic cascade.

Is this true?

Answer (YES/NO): NO